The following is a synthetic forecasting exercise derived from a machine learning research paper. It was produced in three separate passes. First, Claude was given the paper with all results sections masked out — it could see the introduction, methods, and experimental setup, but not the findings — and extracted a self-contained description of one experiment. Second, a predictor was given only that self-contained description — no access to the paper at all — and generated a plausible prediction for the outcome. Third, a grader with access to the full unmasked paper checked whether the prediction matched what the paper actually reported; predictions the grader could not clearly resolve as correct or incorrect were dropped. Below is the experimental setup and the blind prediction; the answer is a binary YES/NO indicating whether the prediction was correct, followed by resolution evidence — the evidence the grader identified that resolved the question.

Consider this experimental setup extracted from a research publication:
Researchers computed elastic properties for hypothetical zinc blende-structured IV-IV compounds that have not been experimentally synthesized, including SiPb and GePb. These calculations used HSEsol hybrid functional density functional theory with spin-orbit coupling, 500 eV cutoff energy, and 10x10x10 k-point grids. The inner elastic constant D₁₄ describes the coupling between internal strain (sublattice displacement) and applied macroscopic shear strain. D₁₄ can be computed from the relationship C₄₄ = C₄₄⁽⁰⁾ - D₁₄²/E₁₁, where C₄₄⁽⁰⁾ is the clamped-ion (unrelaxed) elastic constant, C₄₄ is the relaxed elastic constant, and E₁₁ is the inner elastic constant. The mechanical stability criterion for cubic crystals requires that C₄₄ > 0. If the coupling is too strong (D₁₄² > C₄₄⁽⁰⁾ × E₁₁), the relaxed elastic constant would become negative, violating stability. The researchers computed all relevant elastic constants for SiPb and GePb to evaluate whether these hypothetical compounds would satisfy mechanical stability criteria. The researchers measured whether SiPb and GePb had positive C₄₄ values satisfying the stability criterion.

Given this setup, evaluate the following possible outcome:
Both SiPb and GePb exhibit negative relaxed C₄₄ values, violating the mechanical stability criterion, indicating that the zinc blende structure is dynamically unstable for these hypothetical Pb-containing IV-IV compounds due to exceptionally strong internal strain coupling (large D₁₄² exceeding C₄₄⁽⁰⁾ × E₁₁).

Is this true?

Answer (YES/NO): NO